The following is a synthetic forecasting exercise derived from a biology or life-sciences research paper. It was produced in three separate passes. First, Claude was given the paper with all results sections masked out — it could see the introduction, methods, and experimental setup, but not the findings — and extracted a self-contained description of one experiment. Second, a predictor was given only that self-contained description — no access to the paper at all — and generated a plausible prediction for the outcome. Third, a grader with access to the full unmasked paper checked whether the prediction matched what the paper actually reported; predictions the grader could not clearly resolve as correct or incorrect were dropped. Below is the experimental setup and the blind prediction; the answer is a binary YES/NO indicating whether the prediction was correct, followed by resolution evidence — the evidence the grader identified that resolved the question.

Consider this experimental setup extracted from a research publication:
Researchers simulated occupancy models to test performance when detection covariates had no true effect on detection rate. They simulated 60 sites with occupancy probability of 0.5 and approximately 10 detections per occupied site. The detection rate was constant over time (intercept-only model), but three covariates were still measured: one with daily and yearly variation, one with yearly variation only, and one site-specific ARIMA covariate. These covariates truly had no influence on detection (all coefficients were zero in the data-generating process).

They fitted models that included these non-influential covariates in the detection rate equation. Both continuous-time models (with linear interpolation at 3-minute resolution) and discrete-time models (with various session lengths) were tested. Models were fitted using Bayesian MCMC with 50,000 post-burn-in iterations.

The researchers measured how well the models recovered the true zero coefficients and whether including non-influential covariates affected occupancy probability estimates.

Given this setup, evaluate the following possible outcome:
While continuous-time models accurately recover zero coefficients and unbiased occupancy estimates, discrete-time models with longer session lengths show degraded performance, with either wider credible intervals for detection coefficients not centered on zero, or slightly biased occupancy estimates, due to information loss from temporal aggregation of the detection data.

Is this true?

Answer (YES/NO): NO